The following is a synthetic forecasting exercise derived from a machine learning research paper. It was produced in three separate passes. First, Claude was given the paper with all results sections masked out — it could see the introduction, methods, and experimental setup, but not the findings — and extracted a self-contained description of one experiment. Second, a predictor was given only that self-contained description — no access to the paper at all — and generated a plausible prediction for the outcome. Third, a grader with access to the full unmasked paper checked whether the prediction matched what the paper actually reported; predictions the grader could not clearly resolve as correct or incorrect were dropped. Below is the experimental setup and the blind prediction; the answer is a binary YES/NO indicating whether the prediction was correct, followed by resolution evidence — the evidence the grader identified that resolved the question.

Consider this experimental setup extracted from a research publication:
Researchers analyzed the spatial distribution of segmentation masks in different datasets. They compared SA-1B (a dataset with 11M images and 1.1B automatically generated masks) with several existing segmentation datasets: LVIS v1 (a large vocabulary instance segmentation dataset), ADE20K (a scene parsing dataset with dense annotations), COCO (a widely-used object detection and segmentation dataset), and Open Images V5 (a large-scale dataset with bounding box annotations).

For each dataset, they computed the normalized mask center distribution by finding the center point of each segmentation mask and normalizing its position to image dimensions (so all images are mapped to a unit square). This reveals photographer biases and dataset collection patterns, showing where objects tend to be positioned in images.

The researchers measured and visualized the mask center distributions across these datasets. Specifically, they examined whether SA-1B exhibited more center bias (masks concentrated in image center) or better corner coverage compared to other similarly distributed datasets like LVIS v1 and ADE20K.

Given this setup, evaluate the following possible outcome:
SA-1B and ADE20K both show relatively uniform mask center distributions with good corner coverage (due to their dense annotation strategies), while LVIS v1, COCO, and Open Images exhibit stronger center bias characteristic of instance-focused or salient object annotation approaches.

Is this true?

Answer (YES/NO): NO